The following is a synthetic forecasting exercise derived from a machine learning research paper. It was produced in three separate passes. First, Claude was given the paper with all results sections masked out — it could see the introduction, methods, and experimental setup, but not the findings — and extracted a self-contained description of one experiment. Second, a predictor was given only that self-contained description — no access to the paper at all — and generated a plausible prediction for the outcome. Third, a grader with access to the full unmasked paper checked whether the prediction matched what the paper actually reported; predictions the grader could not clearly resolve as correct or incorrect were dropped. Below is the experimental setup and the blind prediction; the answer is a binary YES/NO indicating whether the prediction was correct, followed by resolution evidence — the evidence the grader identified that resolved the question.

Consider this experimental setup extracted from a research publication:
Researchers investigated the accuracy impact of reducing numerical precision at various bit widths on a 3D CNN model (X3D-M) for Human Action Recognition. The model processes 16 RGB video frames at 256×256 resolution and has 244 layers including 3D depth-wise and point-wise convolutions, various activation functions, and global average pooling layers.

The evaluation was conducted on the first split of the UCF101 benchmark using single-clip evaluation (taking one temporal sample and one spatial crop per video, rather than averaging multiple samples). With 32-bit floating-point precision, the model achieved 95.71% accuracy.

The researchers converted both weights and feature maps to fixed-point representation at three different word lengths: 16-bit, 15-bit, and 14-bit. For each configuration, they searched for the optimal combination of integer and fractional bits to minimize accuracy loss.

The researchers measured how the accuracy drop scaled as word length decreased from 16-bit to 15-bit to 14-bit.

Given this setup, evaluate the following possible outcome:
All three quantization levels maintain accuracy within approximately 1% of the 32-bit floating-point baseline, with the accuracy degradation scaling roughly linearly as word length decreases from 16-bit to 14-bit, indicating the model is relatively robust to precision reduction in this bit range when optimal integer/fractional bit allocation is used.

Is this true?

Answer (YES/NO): NO